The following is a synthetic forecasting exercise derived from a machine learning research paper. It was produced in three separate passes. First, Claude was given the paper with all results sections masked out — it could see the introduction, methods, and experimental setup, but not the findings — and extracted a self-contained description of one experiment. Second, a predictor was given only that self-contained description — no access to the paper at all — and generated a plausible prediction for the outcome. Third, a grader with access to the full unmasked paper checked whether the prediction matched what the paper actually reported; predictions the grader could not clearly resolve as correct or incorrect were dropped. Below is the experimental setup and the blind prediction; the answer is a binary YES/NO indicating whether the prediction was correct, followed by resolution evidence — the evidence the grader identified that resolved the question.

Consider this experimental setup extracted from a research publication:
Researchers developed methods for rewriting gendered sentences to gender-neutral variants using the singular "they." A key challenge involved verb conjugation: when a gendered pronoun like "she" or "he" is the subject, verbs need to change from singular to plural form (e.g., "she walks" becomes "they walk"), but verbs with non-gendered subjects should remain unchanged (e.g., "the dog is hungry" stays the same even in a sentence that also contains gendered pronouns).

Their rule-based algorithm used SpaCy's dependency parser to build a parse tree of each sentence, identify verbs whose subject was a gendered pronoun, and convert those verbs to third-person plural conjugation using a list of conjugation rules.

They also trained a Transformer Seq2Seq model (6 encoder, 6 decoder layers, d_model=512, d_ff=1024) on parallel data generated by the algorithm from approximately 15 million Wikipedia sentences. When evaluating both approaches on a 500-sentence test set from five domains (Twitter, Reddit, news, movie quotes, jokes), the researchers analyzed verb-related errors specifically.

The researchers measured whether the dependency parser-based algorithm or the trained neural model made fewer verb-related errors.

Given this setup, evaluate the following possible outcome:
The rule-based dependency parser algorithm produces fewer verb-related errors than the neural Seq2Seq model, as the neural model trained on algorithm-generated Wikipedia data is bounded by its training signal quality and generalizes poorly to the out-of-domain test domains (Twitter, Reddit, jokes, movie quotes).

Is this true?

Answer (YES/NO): NO